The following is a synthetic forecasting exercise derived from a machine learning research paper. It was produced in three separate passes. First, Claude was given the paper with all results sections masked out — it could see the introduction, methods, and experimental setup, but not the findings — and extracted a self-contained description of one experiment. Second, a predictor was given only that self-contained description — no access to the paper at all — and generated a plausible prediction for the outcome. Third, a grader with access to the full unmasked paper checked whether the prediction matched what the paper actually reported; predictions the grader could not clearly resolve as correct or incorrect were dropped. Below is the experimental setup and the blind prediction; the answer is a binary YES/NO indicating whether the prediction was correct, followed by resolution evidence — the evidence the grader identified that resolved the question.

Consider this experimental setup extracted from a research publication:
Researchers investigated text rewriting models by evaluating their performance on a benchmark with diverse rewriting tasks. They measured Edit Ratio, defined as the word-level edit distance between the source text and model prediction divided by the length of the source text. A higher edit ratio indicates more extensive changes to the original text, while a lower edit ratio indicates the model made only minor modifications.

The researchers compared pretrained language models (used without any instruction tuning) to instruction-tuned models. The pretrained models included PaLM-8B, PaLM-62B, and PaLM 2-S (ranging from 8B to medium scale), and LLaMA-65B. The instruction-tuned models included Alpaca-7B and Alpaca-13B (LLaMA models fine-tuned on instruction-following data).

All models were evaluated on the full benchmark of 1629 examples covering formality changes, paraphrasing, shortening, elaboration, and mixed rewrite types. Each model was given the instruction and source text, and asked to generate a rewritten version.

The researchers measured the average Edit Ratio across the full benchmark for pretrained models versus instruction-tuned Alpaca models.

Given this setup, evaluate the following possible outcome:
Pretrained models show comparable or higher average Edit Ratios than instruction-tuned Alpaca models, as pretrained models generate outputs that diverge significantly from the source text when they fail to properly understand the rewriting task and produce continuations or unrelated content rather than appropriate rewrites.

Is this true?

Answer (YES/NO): YES